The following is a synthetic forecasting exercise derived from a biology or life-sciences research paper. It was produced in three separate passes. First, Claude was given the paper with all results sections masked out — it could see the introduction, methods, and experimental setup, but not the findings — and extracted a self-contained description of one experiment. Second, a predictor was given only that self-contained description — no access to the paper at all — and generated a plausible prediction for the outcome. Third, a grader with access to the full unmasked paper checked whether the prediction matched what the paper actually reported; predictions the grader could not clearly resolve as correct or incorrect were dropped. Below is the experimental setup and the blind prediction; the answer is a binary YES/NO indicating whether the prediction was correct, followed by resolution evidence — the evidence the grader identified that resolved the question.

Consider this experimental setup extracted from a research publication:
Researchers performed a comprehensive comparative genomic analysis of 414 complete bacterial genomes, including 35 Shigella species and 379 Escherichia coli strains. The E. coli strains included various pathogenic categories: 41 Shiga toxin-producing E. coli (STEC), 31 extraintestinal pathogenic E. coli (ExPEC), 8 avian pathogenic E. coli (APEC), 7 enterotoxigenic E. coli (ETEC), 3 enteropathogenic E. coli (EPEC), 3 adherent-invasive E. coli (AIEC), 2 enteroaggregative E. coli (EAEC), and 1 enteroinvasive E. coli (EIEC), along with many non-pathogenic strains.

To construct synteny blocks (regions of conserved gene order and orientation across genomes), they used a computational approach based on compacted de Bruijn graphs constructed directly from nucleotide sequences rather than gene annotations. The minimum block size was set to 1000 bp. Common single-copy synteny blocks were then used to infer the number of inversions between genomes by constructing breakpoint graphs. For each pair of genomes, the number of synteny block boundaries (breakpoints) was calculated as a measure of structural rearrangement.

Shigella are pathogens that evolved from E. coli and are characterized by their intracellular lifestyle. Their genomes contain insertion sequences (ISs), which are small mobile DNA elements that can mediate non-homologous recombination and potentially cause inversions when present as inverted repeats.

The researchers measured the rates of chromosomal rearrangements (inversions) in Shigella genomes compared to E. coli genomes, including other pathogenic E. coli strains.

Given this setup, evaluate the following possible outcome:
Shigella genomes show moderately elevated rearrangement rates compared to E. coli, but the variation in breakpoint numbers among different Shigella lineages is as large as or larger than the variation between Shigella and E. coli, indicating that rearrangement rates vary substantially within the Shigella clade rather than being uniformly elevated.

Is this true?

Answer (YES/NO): NO